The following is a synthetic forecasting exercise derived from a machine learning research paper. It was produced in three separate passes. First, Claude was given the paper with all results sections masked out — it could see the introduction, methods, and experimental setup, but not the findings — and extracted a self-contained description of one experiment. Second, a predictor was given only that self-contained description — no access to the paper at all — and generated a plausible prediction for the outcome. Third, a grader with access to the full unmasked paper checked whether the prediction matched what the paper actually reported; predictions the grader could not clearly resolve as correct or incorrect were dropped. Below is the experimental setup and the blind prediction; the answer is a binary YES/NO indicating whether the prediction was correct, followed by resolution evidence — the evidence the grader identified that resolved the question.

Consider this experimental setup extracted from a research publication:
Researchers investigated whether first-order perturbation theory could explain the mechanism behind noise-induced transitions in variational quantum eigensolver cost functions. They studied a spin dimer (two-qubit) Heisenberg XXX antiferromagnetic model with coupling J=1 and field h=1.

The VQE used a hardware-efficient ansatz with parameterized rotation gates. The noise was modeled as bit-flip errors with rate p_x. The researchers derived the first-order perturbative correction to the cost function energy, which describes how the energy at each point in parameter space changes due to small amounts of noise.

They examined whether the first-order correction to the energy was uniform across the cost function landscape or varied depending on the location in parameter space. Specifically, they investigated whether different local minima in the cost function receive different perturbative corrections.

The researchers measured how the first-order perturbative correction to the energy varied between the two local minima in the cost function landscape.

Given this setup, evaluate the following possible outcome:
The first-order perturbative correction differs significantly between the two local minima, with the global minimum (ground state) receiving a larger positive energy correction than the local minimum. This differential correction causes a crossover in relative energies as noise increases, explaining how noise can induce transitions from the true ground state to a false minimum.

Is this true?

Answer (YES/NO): YES